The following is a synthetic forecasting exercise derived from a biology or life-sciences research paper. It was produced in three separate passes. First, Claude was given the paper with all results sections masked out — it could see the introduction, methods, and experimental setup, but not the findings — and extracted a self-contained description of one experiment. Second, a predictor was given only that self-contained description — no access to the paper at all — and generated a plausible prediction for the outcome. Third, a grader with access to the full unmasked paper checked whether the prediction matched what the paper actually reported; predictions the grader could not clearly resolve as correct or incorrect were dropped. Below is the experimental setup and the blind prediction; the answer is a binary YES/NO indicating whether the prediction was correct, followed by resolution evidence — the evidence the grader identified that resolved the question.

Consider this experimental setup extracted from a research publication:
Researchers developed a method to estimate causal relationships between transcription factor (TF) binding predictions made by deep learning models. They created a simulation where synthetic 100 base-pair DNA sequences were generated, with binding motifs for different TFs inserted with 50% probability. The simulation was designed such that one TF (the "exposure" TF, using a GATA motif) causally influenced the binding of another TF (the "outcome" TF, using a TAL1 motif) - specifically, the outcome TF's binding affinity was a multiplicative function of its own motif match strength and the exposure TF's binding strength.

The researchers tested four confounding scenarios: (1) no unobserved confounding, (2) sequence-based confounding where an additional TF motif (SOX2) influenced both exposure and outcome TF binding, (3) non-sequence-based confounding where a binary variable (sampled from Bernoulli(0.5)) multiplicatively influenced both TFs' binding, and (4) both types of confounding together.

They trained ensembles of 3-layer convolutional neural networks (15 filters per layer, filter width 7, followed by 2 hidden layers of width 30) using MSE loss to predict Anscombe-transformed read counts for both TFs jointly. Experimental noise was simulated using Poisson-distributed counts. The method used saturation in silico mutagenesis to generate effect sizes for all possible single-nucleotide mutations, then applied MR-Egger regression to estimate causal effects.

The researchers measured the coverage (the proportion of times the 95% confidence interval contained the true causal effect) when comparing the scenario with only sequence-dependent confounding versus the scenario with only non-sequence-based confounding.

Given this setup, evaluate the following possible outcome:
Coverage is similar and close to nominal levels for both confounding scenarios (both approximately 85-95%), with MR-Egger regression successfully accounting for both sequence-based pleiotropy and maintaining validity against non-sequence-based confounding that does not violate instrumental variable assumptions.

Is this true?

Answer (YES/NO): NO